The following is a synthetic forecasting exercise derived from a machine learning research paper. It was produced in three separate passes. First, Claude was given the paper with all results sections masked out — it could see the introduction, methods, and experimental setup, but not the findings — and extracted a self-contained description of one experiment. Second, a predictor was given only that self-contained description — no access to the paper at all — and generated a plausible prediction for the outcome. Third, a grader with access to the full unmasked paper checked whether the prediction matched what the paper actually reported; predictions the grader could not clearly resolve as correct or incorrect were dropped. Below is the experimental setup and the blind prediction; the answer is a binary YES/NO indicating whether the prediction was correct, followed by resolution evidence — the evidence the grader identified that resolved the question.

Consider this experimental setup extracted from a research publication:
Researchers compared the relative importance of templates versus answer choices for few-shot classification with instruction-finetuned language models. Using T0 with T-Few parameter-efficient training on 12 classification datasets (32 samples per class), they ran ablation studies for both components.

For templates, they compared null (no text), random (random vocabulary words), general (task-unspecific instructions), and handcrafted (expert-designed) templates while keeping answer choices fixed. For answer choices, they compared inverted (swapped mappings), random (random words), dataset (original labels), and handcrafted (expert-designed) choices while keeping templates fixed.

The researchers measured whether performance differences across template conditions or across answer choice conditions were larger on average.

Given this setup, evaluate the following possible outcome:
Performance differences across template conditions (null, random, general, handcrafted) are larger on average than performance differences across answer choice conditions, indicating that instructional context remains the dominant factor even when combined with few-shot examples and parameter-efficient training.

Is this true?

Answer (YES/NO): NO